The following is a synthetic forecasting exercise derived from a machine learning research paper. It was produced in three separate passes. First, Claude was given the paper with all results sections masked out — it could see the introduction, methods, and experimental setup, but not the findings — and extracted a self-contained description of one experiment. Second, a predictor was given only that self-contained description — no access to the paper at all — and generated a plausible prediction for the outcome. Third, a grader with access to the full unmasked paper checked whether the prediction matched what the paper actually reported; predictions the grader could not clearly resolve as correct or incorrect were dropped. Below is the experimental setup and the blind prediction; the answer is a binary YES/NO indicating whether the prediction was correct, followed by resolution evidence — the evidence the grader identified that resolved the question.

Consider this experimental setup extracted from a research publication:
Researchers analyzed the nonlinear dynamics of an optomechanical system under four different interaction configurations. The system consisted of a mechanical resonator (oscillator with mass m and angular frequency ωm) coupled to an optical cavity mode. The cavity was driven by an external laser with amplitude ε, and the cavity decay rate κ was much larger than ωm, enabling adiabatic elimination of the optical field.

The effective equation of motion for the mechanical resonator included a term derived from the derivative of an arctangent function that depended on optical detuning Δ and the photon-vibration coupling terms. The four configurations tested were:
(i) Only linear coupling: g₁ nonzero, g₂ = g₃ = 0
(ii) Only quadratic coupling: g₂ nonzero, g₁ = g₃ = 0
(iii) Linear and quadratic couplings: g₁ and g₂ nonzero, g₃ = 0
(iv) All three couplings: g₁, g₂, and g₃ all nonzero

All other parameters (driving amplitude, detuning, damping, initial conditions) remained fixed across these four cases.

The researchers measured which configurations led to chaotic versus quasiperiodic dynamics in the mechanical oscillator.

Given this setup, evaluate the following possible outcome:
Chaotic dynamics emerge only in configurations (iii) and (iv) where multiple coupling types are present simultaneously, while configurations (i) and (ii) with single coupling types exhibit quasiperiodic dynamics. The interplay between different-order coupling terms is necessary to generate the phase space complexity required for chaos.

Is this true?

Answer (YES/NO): NO